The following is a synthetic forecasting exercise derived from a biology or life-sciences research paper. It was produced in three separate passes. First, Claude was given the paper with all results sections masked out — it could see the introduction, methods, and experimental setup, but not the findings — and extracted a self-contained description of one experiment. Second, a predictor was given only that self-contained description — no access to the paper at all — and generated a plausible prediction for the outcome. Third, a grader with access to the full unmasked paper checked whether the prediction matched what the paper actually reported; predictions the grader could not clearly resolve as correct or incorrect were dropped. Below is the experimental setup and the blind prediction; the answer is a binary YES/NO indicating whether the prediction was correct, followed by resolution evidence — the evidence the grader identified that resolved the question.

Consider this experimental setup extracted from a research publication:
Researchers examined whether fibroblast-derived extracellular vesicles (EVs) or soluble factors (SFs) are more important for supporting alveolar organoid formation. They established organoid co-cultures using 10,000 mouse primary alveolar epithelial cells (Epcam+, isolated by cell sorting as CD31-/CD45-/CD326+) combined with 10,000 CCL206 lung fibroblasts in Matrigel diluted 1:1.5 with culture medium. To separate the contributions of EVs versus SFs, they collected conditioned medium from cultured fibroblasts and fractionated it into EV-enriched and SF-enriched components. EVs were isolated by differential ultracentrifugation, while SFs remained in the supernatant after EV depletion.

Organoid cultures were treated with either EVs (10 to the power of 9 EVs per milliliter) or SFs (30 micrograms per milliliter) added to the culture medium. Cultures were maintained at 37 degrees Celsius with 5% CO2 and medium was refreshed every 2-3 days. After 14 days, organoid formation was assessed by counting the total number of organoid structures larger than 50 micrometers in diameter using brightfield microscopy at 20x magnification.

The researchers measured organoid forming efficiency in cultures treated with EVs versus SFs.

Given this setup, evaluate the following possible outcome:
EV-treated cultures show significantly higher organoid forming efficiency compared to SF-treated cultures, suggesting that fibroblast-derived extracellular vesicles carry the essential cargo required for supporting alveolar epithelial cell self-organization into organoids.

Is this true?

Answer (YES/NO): NO